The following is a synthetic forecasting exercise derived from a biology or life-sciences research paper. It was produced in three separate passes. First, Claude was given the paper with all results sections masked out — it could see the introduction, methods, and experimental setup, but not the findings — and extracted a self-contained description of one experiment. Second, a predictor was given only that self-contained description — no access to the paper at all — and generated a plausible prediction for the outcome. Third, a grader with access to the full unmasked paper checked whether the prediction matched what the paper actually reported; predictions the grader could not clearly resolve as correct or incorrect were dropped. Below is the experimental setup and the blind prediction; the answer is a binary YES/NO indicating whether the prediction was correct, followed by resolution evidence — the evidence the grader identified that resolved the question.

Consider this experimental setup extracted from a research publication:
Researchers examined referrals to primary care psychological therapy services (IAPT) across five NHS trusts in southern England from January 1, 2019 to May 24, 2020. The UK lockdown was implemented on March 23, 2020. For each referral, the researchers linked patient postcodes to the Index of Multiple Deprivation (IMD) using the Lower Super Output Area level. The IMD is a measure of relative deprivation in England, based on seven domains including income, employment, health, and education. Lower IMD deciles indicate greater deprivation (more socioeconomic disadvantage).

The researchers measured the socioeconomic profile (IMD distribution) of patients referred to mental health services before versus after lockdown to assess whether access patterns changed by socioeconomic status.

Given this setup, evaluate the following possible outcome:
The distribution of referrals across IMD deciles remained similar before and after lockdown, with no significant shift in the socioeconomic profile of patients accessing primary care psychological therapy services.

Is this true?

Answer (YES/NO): YES